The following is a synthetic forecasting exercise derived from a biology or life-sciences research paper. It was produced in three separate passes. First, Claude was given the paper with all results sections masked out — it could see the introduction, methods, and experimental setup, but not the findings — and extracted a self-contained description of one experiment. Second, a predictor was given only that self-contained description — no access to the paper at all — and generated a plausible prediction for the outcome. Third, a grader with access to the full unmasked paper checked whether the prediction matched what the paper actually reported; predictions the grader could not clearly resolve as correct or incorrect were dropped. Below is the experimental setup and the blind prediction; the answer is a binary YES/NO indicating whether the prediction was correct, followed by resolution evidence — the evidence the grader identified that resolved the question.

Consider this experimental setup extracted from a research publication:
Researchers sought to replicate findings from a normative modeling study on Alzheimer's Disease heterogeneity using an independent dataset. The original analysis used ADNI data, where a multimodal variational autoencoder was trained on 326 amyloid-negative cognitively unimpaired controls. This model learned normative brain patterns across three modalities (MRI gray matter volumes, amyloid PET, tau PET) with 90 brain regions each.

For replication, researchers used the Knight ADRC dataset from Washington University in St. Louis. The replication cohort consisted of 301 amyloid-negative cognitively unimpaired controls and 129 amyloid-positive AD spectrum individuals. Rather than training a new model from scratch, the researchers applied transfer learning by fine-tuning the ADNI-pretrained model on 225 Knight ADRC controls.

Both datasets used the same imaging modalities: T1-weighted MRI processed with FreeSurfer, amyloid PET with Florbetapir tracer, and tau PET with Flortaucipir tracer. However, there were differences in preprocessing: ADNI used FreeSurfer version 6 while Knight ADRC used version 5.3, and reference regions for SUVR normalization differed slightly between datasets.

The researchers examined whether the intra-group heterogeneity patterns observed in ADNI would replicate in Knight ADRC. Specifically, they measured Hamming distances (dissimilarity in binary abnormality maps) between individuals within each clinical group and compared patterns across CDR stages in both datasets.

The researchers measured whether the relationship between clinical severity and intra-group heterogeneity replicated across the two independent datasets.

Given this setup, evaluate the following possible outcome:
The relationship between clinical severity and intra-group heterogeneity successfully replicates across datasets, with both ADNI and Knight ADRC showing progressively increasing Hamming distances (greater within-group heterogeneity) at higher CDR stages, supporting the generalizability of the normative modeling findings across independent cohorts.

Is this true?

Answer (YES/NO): YES